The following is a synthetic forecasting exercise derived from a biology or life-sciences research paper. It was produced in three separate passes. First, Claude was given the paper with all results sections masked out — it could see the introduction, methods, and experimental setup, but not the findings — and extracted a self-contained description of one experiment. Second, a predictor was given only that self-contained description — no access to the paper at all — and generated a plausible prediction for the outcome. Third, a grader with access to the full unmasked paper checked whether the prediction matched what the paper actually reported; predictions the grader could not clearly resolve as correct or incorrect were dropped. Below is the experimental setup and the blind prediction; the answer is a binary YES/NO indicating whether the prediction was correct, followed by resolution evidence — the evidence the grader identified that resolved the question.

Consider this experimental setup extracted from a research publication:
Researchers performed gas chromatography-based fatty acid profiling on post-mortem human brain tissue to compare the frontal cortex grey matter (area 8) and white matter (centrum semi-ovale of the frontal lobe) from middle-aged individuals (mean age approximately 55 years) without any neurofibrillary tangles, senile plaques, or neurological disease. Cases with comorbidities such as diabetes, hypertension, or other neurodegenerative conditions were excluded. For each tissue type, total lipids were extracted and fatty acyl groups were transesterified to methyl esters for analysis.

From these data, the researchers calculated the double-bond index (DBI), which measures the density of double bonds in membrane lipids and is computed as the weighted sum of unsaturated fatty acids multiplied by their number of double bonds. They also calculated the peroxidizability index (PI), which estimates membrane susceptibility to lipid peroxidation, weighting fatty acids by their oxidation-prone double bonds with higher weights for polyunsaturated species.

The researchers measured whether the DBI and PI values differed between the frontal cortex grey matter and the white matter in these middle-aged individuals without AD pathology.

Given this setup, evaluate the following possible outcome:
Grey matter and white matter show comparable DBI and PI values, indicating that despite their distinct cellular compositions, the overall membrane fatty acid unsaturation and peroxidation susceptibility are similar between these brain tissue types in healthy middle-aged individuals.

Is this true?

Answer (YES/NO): NO